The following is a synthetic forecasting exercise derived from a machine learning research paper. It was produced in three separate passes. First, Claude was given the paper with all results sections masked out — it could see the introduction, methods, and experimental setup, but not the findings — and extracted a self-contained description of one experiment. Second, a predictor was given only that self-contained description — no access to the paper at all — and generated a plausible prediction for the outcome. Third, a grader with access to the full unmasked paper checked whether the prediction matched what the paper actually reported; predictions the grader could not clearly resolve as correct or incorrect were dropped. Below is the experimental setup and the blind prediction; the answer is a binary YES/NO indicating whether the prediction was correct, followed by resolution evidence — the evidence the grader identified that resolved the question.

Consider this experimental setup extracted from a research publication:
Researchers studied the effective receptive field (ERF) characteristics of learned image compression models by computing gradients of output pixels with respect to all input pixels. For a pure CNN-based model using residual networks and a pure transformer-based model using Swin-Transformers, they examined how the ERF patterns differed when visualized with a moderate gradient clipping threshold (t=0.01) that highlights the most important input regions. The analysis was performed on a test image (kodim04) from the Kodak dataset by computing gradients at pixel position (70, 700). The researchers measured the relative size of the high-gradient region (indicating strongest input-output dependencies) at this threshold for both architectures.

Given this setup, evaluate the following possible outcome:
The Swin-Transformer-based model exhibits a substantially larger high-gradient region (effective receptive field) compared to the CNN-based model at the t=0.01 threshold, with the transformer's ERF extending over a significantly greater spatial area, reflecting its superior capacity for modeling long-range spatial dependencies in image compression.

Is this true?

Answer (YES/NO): YES